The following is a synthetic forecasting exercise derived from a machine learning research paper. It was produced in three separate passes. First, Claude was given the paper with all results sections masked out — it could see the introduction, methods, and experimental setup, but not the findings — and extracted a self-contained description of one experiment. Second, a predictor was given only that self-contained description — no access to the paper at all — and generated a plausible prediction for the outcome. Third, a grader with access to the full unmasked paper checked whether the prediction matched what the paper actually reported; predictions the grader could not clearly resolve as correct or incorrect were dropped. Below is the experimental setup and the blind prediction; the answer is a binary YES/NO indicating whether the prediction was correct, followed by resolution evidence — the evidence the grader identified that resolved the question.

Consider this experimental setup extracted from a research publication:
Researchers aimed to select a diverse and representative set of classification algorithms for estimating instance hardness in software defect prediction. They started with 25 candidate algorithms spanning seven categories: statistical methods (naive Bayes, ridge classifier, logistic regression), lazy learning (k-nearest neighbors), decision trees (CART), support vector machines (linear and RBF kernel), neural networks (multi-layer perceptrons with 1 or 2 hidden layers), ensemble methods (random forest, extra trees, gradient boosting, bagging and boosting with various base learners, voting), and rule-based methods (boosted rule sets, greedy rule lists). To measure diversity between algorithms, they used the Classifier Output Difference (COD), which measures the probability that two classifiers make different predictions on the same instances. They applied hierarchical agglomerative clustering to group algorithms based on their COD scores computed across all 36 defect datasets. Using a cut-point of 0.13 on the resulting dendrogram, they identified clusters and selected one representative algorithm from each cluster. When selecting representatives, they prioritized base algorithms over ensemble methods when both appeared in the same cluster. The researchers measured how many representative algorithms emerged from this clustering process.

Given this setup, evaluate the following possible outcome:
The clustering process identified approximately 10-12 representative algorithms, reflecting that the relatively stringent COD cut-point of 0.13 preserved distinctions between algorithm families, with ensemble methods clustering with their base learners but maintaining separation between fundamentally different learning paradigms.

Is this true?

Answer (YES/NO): YES